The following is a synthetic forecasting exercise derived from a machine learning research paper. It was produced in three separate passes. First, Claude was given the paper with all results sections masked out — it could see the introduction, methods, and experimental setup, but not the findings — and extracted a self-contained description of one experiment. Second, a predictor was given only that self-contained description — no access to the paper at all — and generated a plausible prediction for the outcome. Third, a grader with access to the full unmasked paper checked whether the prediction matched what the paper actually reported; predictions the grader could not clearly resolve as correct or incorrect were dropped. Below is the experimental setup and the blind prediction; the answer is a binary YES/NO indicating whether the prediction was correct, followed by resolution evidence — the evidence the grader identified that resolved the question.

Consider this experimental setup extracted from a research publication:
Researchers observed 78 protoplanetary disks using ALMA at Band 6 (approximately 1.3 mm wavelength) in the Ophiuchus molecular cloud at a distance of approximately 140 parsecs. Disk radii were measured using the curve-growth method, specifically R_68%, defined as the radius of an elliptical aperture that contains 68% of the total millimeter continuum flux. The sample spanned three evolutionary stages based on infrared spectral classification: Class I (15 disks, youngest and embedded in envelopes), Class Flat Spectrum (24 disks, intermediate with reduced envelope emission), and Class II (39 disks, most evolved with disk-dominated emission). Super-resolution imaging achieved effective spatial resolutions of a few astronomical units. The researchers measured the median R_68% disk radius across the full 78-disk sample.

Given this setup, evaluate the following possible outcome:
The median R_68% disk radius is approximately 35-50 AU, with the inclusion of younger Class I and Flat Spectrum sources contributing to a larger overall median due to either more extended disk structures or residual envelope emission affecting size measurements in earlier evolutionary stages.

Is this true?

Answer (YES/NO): NO